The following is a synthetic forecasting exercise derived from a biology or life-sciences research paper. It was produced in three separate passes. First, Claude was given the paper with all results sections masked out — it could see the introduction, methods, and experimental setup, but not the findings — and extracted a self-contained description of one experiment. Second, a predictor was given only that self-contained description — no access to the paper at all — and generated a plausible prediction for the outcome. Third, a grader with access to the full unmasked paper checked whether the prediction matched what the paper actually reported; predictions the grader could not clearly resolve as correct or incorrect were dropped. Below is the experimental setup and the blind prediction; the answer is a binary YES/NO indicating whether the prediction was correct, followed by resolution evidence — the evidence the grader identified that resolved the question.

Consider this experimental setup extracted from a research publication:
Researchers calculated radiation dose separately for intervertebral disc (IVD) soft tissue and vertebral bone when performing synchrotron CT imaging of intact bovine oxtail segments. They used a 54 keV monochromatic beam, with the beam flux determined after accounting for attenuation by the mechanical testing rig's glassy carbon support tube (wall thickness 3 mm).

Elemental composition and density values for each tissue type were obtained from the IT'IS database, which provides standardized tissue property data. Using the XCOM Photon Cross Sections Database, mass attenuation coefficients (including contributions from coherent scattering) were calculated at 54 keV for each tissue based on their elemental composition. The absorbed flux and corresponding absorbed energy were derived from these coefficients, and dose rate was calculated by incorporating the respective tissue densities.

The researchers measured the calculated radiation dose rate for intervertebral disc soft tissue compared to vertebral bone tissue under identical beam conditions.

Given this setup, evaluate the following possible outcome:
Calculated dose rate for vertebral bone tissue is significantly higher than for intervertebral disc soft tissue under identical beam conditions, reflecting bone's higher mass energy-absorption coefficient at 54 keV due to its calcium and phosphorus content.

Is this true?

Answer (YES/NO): NO